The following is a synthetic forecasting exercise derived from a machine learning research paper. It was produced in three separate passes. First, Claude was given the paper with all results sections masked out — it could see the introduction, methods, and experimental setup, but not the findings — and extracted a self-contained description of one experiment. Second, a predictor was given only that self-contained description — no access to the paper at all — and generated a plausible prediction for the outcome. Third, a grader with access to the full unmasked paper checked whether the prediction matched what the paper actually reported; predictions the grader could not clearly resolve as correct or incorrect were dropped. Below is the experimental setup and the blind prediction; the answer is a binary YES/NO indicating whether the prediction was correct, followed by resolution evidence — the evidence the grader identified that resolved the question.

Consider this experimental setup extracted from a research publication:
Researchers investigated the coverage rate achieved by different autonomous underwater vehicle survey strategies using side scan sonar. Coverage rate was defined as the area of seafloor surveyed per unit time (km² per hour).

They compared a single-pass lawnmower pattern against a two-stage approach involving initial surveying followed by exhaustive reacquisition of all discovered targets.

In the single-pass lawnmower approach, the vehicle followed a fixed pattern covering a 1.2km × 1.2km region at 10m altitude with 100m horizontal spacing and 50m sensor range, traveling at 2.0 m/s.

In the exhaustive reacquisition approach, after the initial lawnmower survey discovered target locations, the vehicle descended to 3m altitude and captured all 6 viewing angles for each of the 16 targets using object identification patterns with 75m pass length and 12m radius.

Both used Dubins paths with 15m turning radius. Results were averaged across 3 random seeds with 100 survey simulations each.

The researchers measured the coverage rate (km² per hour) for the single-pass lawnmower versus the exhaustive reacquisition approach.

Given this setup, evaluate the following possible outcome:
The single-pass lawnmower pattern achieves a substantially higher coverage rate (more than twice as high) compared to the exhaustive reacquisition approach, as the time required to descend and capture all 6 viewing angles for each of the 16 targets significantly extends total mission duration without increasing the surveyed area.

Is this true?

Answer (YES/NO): YES